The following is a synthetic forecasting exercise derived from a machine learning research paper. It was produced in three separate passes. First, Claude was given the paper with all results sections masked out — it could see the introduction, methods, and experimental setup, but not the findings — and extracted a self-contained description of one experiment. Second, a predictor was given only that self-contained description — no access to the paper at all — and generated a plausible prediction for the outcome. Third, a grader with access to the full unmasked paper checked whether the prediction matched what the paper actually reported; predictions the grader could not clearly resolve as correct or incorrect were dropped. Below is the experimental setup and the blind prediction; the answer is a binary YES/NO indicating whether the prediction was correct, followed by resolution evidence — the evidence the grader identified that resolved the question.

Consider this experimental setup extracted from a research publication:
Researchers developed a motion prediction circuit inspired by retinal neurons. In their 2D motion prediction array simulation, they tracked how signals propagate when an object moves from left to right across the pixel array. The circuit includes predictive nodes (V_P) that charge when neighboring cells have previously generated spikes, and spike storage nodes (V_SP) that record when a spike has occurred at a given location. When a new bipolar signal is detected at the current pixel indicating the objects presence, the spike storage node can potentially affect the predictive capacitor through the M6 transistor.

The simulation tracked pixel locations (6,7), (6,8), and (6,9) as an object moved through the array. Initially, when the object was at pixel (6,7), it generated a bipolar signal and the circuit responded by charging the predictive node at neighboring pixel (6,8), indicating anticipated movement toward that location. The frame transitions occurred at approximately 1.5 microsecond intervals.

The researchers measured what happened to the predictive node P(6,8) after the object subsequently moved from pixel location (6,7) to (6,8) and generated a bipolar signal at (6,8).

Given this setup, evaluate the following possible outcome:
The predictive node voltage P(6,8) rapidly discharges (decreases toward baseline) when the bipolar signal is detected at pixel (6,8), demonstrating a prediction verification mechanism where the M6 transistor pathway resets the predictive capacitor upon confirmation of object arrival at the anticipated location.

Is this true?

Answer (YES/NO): YES